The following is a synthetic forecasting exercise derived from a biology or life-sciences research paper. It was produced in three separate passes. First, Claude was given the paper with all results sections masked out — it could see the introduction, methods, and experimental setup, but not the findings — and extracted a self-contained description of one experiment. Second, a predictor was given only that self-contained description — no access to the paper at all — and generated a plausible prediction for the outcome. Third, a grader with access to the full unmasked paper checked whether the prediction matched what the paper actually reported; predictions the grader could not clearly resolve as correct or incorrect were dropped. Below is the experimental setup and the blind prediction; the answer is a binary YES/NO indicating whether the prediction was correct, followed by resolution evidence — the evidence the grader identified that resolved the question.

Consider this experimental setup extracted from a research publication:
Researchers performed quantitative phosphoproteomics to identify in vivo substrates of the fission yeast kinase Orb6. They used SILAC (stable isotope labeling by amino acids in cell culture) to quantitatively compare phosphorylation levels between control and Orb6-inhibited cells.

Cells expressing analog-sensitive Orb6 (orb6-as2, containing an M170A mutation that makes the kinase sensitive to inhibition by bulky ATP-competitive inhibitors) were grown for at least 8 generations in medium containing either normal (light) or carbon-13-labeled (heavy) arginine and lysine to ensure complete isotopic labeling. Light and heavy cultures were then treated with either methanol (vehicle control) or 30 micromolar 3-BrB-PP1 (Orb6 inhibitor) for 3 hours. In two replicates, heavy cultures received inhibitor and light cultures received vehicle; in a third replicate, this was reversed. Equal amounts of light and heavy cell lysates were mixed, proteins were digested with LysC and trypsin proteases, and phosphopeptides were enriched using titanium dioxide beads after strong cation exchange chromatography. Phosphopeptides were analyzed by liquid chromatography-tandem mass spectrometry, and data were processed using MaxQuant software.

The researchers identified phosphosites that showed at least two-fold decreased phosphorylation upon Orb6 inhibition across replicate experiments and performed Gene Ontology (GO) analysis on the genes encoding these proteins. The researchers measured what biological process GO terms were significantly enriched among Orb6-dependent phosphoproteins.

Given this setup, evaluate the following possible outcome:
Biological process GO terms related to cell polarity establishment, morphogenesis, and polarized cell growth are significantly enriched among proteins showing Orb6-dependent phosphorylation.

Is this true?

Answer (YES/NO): NO